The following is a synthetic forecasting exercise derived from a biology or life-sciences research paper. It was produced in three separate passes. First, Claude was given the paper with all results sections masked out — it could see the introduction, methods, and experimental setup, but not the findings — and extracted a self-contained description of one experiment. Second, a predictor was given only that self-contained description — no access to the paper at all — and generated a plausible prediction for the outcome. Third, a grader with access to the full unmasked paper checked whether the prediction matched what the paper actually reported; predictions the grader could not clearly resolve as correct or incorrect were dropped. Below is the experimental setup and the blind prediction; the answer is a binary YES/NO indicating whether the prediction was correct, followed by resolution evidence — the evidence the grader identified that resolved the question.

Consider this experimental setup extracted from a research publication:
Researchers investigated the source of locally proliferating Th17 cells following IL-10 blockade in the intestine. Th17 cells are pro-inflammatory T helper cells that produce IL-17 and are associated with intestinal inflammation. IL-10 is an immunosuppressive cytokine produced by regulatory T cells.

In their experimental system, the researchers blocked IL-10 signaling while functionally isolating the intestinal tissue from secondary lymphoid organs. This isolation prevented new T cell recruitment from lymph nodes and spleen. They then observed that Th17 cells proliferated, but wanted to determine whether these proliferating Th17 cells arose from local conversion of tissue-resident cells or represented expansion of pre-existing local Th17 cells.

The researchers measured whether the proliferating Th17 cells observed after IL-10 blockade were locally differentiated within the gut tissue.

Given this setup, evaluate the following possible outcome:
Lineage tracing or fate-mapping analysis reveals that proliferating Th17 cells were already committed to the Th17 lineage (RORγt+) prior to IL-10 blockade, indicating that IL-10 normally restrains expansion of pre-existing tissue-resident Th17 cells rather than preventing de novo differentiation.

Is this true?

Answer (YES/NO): NO